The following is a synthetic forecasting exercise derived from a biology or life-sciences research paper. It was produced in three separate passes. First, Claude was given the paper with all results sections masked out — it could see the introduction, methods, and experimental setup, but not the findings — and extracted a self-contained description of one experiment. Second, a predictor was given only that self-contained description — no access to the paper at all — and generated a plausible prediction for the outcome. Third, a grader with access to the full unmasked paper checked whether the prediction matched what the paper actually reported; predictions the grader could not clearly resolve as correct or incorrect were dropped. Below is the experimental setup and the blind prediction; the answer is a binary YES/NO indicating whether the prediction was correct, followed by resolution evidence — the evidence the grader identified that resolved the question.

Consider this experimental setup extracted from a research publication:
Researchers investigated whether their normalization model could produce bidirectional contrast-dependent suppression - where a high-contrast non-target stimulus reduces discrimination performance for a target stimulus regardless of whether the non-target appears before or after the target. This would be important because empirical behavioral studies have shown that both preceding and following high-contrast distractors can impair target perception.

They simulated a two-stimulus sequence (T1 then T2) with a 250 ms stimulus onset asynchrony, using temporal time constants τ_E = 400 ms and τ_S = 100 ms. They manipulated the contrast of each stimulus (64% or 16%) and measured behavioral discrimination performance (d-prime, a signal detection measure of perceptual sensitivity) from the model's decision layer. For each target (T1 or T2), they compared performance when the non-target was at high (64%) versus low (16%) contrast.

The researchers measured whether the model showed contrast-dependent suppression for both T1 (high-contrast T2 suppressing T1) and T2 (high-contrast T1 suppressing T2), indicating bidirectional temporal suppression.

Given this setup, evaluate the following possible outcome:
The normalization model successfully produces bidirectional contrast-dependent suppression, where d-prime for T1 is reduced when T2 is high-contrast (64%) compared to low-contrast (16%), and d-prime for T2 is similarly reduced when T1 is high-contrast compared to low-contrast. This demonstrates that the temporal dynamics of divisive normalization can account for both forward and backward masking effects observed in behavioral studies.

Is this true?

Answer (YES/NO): YES